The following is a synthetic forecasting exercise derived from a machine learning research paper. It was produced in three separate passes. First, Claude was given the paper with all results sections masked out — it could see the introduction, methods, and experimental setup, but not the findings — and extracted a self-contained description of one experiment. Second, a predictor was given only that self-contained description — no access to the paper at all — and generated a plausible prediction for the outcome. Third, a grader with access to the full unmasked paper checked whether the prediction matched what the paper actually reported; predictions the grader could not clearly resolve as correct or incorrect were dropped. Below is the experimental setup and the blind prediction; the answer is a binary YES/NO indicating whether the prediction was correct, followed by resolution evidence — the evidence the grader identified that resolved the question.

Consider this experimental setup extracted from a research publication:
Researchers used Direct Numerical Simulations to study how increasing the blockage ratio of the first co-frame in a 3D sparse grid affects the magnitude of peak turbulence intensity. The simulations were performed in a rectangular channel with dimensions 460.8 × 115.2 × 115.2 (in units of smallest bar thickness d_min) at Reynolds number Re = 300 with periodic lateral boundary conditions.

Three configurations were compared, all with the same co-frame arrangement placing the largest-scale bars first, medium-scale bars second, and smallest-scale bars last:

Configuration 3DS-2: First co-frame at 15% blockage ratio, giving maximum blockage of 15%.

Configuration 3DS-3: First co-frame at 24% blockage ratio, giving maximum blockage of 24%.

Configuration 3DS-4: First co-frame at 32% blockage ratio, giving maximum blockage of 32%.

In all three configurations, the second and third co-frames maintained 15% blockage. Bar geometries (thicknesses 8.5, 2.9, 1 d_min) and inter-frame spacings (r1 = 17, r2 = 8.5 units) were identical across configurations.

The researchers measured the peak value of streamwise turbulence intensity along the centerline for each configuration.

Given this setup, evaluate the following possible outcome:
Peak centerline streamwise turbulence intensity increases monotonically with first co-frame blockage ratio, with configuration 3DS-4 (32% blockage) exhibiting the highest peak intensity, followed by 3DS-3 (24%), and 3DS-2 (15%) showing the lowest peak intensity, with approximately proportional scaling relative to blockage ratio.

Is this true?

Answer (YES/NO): NO